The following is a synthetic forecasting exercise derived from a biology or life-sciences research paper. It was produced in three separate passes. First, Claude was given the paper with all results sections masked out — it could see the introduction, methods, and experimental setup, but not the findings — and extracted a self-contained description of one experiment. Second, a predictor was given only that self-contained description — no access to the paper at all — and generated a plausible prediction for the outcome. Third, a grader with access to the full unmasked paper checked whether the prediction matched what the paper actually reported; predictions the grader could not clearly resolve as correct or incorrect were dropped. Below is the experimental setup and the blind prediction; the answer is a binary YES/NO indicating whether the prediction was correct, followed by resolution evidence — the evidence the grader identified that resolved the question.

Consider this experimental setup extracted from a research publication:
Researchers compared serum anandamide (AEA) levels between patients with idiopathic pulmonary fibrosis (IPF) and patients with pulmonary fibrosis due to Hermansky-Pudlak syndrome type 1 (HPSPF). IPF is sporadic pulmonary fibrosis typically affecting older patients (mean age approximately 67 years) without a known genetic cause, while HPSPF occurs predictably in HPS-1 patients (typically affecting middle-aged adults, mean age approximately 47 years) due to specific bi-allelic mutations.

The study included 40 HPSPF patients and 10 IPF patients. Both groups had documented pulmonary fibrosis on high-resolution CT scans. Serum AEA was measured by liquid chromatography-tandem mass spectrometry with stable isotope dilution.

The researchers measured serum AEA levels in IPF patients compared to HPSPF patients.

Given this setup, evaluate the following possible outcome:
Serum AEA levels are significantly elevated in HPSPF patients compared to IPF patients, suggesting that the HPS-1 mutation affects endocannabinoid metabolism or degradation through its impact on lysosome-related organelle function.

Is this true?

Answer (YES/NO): NO